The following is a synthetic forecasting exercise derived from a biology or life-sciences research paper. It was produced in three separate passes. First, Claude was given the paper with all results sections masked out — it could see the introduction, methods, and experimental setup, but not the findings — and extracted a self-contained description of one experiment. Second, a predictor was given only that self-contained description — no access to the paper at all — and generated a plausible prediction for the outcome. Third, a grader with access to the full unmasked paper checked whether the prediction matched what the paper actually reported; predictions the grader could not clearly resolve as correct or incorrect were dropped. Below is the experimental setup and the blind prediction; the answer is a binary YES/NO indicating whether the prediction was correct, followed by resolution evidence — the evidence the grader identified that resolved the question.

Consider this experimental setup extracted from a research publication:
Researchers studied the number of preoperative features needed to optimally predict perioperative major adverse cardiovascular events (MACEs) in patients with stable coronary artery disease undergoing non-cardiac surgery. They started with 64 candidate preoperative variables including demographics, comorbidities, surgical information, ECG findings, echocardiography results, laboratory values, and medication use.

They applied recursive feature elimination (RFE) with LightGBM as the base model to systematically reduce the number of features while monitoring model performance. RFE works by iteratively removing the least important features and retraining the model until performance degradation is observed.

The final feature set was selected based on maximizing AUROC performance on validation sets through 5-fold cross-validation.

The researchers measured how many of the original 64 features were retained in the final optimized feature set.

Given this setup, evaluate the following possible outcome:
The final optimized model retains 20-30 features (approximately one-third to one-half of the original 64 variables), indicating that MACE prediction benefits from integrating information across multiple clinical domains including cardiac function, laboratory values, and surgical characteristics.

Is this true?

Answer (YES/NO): YES